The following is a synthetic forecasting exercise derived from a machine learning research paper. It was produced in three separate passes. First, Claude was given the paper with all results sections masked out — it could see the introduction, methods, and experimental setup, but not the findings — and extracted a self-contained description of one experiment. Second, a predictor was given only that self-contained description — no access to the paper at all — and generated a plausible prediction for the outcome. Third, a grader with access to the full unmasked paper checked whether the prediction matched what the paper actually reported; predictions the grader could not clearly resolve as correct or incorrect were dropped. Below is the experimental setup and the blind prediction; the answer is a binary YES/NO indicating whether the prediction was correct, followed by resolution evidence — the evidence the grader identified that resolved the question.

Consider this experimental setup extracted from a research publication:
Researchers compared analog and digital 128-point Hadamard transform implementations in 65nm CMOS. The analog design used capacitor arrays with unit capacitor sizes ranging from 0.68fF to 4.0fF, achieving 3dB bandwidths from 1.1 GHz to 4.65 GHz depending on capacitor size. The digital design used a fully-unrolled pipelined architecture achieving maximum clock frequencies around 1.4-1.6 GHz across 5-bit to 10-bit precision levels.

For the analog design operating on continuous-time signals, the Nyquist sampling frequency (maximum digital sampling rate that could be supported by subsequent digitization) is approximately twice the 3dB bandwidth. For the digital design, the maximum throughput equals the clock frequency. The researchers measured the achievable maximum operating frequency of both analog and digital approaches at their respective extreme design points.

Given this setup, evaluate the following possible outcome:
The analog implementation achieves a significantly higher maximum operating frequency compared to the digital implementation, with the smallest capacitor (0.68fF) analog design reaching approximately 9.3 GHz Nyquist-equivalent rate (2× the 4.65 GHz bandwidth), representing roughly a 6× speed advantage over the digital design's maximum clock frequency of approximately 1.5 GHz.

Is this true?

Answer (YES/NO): YES